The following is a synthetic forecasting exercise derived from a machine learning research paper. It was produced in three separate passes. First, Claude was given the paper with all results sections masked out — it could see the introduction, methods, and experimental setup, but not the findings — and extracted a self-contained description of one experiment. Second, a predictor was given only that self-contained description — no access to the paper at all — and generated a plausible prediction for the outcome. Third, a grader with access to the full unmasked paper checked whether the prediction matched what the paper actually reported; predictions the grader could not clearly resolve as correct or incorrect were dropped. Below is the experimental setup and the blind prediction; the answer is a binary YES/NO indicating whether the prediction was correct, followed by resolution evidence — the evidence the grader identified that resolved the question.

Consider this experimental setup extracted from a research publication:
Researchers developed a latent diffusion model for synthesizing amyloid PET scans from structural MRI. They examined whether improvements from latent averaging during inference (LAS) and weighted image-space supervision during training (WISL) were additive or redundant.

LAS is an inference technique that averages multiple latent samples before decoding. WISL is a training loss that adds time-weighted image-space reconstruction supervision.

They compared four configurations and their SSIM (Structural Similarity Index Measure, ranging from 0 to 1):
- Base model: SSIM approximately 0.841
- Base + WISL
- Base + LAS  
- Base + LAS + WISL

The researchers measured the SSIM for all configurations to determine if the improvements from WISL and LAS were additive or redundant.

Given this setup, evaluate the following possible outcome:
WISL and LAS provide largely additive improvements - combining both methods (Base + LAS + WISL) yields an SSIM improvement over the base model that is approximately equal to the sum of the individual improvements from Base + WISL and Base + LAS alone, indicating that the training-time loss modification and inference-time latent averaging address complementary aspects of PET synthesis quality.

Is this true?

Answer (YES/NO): NO